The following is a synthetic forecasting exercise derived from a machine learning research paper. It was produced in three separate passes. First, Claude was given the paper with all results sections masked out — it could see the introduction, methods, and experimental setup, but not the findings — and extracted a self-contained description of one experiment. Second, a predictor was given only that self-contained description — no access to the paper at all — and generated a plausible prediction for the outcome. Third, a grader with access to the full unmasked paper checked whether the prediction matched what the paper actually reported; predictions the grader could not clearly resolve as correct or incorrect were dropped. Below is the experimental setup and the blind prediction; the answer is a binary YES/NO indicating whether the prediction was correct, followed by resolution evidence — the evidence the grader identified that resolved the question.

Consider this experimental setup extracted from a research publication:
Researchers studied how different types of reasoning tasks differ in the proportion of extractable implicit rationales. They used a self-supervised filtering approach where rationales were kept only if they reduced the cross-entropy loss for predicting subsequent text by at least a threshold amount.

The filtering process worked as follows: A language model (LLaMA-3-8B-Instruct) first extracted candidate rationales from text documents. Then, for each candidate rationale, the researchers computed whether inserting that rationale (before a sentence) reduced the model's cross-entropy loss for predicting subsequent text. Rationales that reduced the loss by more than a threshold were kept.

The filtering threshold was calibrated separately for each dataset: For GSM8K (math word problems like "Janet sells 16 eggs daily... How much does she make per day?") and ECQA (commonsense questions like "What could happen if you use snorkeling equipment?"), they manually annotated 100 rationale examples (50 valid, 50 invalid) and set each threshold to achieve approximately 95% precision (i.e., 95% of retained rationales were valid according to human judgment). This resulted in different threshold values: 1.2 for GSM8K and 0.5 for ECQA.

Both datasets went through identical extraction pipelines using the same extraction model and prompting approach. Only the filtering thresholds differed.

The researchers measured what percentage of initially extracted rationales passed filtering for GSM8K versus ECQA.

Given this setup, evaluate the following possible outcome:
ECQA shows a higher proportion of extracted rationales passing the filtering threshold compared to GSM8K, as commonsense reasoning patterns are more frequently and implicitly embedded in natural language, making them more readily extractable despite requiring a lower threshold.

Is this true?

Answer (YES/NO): YES